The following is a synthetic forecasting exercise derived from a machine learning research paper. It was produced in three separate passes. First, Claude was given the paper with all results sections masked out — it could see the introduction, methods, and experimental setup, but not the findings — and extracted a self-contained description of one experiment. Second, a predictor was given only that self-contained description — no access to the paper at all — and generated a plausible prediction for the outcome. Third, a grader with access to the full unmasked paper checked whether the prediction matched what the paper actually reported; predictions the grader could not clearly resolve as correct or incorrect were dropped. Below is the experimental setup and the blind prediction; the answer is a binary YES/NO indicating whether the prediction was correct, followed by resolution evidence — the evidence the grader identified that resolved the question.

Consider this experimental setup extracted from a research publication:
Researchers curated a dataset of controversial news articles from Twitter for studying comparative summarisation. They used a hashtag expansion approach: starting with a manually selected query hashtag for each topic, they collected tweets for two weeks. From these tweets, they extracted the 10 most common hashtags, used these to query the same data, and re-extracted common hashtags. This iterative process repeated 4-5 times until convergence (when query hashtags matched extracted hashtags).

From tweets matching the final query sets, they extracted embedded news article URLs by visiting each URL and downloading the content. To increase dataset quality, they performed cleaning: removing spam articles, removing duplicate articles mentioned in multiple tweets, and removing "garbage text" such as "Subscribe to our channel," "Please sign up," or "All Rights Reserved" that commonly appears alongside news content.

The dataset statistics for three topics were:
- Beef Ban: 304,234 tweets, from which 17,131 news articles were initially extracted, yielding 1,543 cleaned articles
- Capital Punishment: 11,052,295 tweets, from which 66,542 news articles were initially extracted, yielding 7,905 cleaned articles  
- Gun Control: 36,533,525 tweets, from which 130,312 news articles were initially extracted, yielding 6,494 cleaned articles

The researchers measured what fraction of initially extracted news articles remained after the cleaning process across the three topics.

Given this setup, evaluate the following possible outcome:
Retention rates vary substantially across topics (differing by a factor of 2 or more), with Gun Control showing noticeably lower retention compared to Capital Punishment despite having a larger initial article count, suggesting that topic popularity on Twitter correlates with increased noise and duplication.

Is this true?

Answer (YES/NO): YES